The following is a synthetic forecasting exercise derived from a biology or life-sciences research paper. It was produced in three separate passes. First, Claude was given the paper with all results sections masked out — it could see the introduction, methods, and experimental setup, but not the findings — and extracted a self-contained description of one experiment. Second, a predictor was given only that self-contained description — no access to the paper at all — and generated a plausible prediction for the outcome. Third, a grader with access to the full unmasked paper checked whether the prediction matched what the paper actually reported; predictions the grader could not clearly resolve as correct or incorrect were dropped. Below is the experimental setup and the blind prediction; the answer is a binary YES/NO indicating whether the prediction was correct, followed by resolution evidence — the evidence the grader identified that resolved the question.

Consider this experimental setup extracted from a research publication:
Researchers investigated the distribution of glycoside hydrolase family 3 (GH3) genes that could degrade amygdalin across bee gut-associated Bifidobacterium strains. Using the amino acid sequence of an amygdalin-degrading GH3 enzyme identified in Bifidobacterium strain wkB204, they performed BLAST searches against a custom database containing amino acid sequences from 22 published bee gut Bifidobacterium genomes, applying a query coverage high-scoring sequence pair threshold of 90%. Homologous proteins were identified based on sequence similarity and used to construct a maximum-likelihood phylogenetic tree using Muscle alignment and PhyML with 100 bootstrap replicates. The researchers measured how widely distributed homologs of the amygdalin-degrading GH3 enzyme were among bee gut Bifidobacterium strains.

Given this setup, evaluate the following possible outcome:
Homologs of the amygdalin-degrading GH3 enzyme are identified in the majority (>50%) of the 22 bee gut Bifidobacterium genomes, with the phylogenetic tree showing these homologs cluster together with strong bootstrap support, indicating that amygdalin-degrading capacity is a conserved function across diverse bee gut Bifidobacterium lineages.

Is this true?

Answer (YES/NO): NO